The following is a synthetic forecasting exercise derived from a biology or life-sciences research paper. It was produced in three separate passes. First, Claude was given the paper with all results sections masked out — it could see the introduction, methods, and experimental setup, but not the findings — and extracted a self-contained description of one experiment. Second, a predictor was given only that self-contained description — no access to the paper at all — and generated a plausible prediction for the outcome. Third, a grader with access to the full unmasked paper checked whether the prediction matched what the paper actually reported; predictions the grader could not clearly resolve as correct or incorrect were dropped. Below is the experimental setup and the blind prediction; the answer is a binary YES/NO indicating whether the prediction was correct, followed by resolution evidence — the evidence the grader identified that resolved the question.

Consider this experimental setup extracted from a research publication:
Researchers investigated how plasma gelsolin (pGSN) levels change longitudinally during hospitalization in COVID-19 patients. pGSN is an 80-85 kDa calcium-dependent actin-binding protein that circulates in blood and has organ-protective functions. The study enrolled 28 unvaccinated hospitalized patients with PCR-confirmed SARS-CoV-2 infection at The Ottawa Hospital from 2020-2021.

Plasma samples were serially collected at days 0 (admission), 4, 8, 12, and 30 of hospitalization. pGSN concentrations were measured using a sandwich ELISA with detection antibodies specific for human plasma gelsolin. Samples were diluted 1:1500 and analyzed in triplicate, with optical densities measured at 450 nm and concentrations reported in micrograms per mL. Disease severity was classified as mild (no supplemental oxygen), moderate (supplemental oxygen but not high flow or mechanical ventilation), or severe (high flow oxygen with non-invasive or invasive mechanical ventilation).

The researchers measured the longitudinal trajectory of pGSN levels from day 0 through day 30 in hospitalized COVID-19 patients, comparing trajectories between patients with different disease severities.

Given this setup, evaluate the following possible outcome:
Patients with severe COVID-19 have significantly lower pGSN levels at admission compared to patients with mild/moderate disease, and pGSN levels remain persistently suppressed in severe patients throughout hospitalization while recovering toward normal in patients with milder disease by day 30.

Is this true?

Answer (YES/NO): NO